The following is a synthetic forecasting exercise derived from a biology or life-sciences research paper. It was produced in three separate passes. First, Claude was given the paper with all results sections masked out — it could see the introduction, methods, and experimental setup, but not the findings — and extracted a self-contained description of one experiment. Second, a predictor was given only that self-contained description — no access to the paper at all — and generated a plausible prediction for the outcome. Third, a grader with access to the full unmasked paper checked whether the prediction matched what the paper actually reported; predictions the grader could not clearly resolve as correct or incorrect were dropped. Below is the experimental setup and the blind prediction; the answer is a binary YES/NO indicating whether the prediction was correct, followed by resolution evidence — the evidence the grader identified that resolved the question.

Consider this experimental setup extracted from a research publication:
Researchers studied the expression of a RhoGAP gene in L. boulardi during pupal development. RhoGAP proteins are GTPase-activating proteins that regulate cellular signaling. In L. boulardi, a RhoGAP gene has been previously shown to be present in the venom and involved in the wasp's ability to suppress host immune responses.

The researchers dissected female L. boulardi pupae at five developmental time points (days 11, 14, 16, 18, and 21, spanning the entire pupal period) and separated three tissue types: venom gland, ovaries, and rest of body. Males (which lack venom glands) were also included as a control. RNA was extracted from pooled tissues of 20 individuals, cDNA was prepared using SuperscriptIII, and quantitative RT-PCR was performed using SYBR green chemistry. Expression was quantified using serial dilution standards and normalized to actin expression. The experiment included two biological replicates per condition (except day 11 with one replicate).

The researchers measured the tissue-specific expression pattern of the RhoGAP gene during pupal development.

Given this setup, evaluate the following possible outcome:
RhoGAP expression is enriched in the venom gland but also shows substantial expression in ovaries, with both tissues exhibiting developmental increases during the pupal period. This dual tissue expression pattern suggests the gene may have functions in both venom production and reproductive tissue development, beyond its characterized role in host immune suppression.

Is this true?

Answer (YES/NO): NO